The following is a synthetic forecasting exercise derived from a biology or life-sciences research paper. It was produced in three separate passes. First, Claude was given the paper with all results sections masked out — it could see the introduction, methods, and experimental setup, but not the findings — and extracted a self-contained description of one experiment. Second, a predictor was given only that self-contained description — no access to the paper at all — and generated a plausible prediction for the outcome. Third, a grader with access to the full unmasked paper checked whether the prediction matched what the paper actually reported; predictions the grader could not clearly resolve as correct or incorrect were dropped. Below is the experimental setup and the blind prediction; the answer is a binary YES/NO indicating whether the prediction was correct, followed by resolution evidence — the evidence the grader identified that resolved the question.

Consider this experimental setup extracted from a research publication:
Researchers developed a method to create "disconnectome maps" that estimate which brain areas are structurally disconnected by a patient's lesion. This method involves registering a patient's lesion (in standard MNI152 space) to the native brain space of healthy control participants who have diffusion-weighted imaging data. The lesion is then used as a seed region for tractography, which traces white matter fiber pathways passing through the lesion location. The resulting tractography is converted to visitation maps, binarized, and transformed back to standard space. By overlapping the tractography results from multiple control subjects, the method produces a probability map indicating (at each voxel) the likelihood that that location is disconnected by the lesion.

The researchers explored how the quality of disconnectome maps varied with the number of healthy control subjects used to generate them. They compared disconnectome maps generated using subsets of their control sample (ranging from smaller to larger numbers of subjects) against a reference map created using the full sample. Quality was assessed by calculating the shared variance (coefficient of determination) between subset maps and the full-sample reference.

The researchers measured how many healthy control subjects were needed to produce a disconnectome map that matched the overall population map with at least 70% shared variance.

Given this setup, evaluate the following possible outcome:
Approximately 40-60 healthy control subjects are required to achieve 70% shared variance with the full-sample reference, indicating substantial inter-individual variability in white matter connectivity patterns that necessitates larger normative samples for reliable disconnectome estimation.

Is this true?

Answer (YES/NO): NO